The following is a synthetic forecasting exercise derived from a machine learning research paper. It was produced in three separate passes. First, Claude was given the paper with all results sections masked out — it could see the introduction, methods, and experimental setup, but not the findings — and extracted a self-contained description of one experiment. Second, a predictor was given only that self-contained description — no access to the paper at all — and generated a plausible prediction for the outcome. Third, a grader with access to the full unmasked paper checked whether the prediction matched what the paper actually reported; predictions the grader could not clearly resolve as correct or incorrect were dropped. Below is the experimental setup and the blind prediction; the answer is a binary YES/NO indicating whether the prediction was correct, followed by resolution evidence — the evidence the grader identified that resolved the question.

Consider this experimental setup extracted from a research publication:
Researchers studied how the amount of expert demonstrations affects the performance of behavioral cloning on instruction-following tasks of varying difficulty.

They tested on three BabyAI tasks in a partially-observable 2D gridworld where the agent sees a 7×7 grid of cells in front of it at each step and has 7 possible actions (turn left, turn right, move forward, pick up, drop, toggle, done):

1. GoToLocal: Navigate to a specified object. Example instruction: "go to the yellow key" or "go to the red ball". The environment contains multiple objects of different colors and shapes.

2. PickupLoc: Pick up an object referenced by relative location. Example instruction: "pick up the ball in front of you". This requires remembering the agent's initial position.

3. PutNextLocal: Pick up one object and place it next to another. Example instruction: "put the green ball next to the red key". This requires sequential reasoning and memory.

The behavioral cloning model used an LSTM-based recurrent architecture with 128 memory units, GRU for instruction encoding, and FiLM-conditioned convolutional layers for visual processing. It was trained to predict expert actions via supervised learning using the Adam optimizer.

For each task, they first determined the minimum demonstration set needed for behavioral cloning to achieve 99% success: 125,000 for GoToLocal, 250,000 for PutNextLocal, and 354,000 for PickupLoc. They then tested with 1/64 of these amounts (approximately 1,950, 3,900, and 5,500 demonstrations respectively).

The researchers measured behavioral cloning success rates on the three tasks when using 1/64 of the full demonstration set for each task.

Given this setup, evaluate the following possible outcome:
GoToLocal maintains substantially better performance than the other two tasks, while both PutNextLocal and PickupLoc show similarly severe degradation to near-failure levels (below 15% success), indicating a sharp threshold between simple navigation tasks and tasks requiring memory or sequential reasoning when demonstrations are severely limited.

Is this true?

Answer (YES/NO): NO